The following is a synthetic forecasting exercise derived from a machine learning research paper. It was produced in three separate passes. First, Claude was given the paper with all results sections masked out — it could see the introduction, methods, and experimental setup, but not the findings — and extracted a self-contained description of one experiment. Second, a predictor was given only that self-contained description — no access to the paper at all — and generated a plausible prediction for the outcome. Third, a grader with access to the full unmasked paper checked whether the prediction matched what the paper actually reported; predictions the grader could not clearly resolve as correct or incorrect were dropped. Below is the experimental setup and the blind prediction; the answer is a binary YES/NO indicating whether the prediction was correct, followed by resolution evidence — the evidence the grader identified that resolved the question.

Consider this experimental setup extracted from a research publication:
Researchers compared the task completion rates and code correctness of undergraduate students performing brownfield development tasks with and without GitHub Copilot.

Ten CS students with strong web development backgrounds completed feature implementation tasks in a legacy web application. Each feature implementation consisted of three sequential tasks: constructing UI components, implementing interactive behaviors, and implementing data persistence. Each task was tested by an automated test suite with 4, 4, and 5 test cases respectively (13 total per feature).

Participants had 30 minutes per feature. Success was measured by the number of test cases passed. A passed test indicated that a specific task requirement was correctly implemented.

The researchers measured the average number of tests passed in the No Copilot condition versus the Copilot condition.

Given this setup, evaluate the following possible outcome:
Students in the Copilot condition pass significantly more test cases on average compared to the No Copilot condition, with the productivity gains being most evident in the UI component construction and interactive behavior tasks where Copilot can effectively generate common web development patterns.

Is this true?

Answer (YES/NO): NO